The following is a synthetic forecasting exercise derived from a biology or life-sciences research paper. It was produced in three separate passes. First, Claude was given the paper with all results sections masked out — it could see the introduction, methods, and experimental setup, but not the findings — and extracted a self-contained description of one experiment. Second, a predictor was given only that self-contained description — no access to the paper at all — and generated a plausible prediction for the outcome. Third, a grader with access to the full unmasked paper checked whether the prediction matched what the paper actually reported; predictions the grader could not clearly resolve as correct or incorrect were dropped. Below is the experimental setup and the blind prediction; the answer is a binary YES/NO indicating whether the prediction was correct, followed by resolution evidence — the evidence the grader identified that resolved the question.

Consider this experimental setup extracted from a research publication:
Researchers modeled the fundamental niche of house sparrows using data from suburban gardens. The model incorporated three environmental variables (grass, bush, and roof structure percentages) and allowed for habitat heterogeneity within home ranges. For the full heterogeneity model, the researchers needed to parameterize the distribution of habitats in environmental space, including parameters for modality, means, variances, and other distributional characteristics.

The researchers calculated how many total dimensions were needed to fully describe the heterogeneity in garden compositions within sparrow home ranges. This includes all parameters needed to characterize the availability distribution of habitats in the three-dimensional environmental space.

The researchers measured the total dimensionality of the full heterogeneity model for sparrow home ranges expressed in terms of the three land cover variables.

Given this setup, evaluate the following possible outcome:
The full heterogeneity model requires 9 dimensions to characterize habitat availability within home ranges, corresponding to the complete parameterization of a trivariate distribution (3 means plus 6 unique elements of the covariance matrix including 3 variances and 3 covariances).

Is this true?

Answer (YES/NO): NO